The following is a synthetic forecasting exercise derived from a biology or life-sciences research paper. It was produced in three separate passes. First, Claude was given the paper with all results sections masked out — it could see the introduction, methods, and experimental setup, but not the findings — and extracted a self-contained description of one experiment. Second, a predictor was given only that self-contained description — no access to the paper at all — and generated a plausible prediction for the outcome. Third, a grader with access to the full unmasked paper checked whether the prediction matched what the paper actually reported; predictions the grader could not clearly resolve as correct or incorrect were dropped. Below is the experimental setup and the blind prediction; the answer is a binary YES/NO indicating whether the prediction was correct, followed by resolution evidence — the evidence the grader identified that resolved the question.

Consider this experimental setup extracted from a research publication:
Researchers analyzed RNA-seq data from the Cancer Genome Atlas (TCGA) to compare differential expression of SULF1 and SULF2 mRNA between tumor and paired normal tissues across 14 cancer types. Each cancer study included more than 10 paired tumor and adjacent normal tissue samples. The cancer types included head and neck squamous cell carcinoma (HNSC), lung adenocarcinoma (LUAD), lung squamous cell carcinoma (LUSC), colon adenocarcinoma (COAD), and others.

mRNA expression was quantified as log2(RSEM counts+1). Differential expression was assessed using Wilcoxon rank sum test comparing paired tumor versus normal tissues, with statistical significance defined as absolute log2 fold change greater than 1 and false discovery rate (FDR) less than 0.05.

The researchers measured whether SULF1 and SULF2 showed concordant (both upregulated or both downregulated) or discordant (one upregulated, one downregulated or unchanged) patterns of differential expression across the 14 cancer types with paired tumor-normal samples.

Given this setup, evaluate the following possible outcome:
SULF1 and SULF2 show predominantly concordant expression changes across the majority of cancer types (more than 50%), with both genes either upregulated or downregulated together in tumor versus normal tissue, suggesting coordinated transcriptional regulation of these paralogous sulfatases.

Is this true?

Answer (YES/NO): NO